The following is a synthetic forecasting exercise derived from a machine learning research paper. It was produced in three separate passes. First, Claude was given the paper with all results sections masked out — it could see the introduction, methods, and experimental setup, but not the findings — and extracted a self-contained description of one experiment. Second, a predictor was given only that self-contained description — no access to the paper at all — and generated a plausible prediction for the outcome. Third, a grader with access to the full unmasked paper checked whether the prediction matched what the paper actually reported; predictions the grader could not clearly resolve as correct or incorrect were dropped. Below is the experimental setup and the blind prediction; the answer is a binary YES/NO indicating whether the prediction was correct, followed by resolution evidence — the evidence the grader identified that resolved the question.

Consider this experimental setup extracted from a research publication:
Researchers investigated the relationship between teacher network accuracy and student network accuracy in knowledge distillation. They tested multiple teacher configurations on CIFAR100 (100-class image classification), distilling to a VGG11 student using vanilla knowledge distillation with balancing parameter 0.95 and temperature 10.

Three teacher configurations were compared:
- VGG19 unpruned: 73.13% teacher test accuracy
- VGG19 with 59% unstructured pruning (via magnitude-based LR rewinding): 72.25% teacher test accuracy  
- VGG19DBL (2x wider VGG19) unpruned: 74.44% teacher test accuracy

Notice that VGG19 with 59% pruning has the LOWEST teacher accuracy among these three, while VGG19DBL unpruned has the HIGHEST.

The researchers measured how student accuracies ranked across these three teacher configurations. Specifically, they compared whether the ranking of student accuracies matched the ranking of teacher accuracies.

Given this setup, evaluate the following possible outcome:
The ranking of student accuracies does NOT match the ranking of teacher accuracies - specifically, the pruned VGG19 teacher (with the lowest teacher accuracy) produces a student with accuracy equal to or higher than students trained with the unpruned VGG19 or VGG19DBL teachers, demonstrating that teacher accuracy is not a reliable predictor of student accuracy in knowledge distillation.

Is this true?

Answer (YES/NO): YES